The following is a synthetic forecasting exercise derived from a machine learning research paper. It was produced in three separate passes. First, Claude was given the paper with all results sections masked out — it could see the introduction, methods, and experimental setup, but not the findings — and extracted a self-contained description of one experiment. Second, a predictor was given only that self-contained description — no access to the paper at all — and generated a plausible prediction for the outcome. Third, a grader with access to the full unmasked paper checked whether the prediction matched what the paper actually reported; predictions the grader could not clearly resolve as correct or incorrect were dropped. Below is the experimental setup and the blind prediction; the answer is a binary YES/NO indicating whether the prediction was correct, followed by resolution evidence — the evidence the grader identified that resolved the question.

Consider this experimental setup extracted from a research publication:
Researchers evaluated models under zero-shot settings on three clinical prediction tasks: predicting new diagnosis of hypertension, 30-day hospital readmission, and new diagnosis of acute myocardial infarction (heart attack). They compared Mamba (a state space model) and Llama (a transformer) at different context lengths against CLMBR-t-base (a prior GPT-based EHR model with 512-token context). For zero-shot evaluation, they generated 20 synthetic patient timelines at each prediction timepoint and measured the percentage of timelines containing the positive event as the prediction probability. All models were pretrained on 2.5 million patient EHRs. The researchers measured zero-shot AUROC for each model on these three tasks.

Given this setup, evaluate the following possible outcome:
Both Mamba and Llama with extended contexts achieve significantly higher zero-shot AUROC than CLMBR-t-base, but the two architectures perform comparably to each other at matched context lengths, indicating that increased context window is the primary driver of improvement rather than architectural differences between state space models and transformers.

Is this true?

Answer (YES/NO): NO